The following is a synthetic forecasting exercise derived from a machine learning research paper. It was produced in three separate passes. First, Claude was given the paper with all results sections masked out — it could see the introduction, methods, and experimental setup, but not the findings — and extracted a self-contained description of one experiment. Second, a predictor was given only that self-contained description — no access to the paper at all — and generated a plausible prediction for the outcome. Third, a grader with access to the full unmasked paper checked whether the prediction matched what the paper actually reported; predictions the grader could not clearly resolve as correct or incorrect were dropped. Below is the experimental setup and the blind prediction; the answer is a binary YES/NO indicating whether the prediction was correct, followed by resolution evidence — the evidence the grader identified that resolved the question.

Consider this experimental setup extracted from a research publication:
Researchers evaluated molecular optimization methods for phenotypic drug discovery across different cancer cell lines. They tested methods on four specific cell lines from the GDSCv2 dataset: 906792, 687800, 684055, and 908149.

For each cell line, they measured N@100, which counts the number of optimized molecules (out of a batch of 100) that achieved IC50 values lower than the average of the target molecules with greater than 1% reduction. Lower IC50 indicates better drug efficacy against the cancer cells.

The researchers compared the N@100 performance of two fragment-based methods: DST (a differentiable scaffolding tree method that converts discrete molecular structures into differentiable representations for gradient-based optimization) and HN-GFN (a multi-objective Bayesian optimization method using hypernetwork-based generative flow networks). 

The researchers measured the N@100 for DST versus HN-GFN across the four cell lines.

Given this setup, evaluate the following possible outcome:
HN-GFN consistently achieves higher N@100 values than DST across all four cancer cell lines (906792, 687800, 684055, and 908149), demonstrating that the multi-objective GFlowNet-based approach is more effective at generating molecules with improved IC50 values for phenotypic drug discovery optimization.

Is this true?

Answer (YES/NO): NO